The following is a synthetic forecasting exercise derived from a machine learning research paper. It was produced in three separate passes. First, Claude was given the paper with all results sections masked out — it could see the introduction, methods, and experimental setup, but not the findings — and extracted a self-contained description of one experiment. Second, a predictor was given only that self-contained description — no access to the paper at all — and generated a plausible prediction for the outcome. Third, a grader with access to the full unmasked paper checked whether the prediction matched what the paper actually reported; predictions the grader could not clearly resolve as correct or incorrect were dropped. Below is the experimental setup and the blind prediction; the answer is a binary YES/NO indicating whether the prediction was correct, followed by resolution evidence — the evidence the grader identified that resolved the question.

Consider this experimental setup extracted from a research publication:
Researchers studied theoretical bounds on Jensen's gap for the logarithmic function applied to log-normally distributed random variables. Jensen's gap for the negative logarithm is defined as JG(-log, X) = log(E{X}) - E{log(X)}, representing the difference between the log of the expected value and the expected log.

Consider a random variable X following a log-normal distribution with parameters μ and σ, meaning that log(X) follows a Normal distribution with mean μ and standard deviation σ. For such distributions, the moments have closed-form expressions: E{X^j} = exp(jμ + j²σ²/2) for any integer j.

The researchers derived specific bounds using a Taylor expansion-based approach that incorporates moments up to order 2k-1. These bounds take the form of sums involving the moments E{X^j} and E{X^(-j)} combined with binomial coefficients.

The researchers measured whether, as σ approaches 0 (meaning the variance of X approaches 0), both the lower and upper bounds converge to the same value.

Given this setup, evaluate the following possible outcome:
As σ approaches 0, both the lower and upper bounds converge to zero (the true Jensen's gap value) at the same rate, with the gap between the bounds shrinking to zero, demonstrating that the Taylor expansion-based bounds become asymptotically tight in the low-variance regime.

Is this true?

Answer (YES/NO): YES